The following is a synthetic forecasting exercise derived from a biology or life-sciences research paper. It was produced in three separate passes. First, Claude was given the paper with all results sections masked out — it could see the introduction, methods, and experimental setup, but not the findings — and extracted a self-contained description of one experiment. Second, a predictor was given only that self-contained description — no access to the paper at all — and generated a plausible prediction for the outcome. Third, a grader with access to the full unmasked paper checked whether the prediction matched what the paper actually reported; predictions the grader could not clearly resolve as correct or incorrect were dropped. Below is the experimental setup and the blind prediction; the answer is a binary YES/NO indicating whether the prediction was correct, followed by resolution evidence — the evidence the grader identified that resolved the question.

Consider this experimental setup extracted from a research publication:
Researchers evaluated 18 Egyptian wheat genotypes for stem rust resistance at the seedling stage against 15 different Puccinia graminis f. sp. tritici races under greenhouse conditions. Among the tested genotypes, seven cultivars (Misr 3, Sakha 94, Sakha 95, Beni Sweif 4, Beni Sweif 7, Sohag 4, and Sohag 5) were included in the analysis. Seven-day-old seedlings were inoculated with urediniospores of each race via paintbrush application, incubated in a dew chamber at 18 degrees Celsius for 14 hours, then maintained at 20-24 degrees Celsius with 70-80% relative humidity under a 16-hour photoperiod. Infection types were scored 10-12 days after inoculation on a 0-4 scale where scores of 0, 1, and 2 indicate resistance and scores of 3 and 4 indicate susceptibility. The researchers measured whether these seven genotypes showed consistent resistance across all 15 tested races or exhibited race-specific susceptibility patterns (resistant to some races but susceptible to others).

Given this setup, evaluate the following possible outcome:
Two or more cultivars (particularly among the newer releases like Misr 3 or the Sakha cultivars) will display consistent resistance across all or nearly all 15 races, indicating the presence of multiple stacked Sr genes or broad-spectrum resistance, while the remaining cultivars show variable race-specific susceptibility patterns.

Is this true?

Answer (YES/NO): NO